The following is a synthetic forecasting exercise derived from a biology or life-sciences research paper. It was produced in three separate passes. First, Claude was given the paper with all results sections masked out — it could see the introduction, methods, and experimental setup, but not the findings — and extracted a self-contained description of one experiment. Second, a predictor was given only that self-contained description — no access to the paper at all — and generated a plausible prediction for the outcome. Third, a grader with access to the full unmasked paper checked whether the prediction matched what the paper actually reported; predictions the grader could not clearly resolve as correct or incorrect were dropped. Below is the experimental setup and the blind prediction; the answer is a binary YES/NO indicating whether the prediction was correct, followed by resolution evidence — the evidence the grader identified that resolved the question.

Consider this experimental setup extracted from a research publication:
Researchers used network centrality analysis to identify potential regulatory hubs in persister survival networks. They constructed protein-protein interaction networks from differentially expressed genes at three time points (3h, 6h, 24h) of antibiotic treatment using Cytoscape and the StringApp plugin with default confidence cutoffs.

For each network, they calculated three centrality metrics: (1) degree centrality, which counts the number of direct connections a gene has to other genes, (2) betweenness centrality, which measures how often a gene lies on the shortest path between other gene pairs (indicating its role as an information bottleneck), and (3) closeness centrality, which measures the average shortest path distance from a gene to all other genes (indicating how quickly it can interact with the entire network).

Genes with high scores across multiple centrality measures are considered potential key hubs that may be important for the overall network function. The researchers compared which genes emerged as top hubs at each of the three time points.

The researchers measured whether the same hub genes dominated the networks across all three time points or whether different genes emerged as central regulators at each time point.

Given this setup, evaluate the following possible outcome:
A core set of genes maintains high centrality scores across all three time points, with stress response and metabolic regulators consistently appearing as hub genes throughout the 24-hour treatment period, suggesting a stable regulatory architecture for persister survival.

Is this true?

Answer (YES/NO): NO